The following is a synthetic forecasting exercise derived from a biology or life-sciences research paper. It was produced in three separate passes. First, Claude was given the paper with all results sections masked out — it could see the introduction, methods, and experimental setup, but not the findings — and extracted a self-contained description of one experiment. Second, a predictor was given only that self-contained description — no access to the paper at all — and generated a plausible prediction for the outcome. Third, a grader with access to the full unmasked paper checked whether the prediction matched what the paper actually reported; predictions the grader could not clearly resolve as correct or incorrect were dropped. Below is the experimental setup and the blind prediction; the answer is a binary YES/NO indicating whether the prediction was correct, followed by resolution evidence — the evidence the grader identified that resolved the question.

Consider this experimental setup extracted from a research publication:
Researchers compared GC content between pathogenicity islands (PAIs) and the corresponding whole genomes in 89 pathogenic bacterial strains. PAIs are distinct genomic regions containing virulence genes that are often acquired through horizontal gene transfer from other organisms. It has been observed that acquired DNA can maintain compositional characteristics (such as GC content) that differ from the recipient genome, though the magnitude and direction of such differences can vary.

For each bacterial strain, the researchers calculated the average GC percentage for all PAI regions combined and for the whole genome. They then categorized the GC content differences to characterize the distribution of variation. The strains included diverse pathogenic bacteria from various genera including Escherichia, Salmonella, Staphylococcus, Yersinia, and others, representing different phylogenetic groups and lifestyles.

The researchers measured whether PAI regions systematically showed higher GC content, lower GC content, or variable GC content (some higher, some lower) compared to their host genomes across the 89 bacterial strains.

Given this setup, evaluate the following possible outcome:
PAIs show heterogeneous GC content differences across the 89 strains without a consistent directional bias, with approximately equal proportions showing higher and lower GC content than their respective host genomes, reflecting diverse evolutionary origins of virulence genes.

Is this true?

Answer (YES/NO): NO